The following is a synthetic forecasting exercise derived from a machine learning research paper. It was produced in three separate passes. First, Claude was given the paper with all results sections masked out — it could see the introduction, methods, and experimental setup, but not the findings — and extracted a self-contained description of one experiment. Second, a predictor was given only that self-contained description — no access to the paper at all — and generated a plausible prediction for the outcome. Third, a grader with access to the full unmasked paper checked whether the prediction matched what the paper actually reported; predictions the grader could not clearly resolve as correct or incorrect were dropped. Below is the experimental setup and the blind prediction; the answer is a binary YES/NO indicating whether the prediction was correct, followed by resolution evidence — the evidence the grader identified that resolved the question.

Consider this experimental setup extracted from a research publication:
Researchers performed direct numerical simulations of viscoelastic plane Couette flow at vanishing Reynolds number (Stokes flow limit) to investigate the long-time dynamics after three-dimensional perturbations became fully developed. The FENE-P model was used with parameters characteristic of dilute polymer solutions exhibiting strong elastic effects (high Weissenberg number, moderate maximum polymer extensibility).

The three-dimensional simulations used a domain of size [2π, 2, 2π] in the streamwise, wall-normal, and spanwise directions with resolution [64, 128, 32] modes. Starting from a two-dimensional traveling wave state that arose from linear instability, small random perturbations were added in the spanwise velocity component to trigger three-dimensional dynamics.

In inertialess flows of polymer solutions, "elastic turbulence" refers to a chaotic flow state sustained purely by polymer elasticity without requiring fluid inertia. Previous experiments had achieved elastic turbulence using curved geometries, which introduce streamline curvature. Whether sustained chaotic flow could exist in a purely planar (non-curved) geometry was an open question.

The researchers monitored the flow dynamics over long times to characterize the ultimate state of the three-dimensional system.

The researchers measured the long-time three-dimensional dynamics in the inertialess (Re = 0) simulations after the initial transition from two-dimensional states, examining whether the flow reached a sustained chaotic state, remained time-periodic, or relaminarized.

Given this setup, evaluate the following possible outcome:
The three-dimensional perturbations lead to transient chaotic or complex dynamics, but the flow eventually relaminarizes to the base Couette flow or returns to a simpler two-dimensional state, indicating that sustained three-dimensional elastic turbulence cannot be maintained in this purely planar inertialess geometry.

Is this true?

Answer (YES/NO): NO